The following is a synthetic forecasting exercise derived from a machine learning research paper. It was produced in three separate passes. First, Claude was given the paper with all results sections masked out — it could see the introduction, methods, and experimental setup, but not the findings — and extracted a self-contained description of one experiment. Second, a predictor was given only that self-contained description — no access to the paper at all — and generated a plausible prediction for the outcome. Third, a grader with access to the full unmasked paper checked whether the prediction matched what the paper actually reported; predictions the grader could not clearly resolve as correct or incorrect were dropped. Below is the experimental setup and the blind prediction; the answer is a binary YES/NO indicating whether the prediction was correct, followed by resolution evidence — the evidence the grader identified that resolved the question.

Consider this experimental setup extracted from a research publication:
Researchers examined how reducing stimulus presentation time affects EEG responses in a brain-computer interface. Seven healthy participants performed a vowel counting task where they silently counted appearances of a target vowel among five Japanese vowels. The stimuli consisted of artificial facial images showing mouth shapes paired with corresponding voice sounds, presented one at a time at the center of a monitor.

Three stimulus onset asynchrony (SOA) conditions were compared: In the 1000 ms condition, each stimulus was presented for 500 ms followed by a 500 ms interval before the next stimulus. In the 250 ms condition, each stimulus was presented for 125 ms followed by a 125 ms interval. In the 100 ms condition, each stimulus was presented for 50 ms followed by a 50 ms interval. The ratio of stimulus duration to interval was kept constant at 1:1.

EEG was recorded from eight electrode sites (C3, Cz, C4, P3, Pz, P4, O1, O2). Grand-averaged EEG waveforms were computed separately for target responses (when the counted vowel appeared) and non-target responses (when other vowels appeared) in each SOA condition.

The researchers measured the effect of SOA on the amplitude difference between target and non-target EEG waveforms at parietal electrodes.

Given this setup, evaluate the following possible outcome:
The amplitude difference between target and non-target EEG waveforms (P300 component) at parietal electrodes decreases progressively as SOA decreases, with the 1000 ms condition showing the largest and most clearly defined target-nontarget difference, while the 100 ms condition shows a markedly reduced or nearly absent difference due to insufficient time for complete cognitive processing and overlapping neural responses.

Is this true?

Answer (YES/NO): NO